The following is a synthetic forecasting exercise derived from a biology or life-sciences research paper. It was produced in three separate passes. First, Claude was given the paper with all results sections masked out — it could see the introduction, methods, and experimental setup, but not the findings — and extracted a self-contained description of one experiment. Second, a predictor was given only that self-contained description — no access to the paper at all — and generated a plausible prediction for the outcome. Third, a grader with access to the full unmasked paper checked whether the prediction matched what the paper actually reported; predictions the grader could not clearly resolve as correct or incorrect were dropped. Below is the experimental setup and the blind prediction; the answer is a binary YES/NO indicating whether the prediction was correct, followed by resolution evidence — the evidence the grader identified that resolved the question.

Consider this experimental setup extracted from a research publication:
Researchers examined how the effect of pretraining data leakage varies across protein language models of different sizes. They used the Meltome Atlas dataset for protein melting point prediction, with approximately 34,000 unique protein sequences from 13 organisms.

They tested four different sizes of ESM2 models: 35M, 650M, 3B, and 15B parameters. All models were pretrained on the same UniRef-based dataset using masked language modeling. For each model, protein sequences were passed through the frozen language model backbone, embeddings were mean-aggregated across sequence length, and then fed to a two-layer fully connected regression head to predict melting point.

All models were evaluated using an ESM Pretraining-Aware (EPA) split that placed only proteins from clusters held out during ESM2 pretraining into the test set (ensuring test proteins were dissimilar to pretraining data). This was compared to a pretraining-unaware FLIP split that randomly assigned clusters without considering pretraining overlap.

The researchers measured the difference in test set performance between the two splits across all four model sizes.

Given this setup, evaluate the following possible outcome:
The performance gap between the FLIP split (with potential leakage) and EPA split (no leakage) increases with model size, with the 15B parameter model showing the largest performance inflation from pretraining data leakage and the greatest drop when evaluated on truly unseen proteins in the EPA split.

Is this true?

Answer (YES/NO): NO